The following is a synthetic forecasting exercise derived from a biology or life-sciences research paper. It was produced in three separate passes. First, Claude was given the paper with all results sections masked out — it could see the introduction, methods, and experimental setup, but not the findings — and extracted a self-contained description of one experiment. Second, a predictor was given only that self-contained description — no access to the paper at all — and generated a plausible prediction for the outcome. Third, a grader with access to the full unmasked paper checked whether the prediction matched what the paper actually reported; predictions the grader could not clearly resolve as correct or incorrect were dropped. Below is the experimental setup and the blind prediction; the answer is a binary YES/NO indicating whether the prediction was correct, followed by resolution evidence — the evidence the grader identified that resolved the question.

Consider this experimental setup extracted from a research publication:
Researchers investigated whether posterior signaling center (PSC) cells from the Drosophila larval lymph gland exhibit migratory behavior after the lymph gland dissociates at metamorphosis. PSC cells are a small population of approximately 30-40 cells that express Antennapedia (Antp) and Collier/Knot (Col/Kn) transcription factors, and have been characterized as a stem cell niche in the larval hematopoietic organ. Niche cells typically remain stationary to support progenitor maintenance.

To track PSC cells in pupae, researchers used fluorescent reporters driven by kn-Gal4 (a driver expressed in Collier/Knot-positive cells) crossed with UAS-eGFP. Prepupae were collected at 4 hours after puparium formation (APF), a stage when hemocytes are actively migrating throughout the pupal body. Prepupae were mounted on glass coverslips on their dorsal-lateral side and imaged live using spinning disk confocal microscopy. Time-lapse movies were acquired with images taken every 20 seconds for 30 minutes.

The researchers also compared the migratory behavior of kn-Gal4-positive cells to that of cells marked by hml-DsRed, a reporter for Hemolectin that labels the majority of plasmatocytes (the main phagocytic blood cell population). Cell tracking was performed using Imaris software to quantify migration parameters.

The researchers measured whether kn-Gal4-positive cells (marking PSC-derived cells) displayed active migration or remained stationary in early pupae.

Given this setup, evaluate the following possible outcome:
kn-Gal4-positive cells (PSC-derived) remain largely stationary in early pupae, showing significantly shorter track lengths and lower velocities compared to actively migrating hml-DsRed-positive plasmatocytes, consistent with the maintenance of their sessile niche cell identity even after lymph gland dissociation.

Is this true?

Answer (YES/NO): NO